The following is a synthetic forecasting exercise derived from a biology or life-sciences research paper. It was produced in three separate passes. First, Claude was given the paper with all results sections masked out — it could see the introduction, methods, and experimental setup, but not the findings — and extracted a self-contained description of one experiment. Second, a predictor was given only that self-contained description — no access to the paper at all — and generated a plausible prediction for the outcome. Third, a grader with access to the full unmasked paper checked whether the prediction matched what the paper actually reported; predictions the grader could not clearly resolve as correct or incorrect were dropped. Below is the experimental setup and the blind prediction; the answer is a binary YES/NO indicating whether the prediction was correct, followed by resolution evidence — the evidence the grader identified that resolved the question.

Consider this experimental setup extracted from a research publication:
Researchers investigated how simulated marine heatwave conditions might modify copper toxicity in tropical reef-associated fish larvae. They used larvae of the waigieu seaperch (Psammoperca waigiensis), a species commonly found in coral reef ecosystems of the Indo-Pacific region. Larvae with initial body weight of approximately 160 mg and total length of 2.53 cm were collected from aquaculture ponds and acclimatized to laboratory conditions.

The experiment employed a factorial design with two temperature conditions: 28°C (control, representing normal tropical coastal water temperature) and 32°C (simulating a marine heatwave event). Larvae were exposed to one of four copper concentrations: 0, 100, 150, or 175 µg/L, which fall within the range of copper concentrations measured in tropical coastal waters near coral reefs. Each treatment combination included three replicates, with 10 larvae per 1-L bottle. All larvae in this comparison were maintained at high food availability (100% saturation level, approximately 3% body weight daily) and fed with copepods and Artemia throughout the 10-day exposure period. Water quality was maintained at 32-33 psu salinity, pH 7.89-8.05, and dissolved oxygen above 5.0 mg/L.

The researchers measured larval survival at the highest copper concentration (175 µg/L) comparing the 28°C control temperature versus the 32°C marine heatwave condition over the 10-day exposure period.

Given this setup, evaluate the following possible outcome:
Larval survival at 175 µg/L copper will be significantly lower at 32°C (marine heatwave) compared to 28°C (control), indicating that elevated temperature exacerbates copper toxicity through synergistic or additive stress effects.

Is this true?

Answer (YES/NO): YES